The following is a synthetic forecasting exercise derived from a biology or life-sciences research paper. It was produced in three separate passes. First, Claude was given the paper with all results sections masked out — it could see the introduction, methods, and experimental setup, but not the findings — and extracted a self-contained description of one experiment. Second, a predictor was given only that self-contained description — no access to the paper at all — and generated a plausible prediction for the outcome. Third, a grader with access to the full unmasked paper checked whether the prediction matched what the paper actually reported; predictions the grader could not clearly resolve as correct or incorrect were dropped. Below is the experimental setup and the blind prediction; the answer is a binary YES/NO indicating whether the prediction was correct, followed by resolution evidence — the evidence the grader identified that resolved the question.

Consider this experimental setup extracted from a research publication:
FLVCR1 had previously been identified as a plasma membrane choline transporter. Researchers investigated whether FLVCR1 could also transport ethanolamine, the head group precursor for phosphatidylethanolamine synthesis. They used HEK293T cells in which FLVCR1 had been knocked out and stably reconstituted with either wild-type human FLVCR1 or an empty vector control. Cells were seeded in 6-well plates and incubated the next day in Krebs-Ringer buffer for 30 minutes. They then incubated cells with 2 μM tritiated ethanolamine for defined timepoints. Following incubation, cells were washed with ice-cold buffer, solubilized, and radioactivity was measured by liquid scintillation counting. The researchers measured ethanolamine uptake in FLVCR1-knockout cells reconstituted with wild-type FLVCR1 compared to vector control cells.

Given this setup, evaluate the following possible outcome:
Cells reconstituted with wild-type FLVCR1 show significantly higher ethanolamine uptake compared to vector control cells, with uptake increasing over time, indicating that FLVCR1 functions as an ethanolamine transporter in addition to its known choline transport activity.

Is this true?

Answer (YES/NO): YES